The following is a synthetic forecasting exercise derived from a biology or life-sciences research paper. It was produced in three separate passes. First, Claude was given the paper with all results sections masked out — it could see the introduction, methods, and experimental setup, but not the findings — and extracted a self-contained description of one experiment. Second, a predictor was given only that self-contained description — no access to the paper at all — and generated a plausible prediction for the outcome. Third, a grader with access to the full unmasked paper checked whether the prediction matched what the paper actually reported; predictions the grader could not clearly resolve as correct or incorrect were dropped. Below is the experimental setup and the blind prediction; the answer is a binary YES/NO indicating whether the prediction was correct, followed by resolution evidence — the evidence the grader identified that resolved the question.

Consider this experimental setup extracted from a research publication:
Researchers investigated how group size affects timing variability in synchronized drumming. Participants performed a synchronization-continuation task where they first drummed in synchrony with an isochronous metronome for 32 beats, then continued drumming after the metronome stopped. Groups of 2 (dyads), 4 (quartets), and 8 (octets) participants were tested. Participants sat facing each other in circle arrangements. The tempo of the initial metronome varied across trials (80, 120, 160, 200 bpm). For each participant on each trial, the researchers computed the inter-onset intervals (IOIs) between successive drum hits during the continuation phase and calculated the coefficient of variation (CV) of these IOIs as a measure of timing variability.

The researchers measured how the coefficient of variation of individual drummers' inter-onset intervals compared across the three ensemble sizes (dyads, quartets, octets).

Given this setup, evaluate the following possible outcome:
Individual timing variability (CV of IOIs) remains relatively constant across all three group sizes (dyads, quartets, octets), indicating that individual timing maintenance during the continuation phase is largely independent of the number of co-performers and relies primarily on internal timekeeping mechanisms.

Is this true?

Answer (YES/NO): NO